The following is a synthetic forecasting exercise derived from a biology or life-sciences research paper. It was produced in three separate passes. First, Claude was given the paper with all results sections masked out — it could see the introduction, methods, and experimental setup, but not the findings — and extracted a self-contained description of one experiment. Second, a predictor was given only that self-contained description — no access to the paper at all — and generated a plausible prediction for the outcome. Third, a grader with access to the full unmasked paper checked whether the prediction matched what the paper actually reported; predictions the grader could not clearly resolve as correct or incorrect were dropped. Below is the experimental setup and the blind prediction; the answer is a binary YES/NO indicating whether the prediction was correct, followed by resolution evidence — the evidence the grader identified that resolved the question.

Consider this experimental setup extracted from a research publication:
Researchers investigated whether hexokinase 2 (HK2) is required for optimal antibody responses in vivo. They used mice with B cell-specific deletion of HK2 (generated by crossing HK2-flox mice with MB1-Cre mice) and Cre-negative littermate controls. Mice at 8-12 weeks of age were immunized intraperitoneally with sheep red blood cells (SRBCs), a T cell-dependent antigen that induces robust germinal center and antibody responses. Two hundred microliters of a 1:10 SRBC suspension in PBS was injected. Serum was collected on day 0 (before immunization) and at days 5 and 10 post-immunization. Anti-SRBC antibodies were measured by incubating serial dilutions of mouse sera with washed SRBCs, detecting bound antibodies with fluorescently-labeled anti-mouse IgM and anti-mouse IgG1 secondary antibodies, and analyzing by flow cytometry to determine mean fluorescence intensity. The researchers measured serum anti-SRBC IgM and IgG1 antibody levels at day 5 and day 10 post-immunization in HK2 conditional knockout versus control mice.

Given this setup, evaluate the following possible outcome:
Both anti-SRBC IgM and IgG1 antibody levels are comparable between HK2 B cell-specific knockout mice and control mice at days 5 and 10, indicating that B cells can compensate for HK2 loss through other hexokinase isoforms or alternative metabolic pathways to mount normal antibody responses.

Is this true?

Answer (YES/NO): NO